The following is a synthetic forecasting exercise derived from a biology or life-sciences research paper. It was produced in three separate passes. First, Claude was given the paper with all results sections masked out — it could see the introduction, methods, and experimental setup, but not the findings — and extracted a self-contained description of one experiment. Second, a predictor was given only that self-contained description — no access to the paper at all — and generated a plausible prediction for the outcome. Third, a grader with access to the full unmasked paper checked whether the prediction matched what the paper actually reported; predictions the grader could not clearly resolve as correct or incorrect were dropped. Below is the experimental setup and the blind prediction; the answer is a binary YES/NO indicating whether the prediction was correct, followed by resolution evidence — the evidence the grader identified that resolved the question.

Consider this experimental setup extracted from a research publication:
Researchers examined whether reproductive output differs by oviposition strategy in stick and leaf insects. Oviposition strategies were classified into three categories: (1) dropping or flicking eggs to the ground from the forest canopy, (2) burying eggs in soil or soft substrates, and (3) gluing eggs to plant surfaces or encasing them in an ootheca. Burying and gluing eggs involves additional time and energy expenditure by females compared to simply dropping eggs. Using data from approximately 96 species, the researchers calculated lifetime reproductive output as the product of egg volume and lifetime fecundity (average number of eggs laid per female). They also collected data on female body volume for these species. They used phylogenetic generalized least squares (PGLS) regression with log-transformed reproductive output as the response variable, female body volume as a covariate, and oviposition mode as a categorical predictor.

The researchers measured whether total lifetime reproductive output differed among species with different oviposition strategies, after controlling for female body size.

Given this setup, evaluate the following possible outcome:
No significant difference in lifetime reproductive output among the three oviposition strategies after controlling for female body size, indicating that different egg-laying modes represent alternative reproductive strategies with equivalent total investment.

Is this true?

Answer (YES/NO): YES